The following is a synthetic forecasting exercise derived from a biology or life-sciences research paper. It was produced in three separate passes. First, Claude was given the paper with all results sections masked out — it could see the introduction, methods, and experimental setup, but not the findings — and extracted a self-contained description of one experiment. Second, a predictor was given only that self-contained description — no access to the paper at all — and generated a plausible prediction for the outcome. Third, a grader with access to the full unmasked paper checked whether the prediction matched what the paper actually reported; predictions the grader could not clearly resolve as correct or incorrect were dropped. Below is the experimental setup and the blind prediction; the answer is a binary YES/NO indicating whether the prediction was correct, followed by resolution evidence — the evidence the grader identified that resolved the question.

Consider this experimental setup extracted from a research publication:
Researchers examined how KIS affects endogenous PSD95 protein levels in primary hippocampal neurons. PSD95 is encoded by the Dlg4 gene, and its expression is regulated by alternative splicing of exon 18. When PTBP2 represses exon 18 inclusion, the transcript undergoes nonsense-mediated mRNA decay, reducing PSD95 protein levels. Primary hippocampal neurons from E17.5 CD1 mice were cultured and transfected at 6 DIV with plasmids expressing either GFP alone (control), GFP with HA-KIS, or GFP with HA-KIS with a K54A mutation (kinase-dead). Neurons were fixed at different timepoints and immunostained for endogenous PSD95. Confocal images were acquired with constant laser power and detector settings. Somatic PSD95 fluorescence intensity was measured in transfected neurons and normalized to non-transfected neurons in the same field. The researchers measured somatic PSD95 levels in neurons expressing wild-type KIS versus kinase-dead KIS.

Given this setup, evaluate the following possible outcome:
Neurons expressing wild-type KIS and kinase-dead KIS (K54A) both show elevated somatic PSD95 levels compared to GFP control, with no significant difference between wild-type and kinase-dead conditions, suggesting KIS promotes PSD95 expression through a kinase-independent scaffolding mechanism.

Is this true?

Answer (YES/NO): NO